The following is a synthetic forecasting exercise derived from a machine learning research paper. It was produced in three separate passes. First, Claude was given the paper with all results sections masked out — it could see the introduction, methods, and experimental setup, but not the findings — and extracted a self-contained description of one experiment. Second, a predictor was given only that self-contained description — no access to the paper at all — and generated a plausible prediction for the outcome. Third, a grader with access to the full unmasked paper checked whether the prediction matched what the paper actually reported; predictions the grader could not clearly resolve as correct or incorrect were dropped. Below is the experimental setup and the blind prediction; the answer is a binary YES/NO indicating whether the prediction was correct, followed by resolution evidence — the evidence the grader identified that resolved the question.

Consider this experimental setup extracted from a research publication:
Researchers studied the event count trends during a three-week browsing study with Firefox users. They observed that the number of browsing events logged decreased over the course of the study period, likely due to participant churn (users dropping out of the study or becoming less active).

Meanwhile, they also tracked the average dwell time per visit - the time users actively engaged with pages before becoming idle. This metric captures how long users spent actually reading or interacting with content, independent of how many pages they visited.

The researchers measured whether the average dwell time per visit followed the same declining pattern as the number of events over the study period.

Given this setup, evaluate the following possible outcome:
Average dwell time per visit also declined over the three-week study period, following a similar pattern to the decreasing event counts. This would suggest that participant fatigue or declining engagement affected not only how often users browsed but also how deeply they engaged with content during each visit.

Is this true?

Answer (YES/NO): NO